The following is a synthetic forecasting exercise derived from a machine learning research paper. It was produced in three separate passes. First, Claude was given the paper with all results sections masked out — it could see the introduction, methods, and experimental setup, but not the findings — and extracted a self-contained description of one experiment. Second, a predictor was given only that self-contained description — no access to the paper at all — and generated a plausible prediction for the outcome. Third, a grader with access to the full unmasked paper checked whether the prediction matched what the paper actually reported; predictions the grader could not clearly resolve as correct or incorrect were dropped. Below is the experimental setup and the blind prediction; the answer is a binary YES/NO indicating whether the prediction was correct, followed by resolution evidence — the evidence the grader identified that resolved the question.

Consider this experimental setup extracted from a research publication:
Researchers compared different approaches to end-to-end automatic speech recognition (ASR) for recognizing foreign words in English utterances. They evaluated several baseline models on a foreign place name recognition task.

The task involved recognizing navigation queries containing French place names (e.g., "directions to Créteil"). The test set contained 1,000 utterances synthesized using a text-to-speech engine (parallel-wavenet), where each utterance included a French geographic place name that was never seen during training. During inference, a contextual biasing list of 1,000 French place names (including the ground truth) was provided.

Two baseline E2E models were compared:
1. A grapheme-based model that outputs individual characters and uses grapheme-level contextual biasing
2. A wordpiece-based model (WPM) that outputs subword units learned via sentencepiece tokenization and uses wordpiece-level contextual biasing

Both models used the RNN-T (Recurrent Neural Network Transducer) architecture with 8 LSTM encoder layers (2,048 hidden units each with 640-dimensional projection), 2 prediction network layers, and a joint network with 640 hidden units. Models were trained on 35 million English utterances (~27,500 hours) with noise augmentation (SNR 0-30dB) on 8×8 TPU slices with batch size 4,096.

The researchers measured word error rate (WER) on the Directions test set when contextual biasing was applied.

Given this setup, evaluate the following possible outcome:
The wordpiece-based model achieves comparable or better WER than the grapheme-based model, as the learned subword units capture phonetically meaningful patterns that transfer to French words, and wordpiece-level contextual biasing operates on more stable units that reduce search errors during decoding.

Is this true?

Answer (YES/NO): YES